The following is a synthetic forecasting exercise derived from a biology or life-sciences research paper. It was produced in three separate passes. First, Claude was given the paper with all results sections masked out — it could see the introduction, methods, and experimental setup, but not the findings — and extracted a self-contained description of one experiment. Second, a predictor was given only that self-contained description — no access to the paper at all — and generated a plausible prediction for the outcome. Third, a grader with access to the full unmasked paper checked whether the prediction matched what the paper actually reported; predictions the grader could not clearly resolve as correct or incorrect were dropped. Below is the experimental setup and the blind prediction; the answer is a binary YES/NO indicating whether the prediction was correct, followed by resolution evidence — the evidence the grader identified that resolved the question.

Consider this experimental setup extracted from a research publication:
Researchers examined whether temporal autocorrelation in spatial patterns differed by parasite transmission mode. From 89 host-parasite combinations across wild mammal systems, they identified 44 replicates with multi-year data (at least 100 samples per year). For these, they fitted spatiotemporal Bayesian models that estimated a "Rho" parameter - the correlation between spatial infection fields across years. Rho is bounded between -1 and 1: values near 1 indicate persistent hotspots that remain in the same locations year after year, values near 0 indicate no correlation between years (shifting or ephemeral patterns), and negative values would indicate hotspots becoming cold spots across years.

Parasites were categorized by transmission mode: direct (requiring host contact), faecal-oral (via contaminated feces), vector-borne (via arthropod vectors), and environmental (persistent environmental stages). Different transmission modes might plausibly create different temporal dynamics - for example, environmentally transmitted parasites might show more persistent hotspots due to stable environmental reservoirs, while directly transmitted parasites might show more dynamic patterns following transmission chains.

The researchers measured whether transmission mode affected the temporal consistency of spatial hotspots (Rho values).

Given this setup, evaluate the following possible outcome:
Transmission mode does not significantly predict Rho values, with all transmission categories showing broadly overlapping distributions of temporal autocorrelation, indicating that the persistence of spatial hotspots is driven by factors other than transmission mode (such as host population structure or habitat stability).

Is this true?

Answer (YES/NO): YES